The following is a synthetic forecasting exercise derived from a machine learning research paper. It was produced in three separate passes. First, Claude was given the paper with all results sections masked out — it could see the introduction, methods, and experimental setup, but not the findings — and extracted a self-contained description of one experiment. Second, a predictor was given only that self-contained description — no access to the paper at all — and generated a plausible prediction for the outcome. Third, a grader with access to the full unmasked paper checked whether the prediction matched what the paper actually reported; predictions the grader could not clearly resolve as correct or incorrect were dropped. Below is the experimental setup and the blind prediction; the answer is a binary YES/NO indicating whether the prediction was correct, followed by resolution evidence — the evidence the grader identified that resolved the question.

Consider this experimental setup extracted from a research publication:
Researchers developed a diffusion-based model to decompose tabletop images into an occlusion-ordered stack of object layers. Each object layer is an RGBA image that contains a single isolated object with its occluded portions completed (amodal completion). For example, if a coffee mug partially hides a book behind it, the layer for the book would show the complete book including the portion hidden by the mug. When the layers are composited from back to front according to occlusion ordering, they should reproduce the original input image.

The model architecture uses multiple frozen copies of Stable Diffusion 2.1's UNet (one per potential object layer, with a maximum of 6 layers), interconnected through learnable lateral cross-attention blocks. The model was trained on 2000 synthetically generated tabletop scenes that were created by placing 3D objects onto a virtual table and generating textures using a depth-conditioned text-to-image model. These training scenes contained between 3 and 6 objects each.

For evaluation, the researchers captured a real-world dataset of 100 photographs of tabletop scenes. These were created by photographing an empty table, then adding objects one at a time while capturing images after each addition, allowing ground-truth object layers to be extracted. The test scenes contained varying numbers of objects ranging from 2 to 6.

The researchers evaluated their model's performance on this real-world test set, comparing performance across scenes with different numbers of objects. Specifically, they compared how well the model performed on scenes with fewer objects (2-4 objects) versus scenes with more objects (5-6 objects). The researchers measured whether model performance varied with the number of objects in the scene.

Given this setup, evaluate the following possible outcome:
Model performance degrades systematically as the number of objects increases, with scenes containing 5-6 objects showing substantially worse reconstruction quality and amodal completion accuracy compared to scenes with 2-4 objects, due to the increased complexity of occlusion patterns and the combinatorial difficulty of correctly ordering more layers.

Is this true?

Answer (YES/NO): NO